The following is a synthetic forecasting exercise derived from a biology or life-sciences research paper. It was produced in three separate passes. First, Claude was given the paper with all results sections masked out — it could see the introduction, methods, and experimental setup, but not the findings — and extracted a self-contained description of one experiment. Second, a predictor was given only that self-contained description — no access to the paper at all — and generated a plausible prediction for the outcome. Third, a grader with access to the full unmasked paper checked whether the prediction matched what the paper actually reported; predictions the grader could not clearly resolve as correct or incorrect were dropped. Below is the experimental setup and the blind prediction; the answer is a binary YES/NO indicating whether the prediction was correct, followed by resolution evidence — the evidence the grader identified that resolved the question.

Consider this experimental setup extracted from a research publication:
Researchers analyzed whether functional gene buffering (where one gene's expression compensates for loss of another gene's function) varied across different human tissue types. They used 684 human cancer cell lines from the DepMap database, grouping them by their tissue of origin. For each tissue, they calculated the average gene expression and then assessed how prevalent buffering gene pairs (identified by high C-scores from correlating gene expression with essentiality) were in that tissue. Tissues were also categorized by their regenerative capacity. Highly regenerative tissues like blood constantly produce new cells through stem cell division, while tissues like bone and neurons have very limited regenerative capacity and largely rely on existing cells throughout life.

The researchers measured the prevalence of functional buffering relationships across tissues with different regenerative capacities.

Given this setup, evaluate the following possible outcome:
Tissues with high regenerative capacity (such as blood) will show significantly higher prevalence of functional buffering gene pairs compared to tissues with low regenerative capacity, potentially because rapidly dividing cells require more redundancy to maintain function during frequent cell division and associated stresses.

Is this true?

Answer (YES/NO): NO